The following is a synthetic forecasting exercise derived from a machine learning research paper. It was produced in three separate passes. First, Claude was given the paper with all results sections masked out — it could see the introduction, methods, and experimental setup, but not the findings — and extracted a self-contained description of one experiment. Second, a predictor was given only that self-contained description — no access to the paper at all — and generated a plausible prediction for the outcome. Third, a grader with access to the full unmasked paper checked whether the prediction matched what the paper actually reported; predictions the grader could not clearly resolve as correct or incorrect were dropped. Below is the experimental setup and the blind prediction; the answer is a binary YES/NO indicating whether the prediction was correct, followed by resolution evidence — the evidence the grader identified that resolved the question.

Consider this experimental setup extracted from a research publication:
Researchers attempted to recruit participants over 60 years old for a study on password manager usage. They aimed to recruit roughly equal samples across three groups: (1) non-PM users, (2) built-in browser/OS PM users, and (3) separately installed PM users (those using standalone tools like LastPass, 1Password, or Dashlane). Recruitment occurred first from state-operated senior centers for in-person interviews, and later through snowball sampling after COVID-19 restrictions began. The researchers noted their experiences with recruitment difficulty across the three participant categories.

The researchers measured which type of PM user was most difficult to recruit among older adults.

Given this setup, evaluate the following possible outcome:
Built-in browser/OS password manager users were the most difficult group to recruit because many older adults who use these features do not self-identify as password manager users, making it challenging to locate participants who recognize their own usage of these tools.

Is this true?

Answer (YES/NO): NO